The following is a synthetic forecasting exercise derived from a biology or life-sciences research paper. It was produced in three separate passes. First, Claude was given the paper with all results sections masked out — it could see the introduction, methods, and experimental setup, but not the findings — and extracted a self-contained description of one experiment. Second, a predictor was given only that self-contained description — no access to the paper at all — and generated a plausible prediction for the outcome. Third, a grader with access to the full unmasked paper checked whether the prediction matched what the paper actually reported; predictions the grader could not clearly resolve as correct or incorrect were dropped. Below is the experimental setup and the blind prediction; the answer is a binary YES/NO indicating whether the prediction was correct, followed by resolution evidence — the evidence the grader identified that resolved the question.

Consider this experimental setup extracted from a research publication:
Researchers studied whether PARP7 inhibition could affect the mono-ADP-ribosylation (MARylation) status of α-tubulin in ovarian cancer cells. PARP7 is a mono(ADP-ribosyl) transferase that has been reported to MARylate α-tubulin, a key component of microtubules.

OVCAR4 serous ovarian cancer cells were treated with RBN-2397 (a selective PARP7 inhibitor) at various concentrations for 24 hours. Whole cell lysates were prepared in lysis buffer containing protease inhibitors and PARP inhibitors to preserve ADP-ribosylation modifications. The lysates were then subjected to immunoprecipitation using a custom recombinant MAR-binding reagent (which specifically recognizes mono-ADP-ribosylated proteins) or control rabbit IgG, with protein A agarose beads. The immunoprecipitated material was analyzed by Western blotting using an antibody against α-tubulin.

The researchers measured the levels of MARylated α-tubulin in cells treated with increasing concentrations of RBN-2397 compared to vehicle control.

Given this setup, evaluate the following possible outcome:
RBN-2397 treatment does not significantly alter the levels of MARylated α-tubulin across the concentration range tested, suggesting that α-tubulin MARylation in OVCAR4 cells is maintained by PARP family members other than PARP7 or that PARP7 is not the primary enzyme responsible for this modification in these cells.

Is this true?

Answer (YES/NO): NO